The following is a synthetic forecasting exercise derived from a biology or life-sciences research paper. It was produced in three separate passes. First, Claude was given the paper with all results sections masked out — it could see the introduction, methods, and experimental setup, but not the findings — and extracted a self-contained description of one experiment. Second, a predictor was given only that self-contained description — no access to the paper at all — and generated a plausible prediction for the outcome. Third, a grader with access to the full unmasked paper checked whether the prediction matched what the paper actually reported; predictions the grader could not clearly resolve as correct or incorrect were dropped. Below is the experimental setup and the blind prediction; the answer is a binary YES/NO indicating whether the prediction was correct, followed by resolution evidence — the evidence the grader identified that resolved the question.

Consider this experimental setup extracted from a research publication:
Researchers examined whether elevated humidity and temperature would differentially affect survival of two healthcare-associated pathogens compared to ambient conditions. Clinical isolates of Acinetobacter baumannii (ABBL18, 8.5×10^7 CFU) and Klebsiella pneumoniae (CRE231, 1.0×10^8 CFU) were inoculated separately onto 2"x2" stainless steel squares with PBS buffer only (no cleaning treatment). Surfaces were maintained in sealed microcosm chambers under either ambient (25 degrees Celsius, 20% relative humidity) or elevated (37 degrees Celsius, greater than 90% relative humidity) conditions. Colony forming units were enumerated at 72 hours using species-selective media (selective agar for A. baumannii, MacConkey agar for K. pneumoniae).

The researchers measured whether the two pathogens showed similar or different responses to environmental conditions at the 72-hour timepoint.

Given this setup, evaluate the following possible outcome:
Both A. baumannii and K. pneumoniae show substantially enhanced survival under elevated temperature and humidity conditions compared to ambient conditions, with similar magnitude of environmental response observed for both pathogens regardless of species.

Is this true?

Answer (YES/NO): NO